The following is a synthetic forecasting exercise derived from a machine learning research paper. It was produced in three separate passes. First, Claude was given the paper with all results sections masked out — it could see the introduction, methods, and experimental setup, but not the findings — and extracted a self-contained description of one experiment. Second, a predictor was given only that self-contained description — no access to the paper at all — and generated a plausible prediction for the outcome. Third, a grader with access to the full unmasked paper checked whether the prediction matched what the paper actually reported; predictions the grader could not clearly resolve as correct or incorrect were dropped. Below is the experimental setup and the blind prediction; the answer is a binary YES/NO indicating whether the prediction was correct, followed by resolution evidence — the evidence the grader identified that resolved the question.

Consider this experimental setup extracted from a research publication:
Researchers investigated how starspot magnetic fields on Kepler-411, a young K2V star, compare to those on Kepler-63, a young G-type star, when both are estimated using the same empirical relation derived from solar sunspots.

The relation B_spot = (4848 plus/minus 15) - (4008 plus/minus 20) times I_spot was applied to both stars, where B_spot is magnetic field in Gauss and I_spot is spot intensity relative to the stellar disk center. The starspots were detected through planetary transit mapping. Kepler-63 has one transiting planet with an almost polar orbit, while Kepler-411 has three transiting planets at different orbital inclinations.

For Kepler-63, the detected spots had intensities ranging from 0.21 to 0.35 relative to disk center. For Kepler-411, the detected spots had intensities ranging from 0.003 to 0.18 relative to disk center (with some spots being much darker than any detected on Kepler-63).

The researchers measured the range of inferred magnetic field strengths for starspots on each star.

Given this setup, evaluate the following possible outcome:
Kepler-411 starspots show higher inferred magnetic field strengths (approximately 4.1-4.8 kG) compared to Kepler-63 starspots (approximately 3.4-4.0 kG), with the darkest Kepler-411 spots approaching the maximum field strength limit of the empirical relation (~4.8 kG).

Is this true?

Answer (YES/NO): YES